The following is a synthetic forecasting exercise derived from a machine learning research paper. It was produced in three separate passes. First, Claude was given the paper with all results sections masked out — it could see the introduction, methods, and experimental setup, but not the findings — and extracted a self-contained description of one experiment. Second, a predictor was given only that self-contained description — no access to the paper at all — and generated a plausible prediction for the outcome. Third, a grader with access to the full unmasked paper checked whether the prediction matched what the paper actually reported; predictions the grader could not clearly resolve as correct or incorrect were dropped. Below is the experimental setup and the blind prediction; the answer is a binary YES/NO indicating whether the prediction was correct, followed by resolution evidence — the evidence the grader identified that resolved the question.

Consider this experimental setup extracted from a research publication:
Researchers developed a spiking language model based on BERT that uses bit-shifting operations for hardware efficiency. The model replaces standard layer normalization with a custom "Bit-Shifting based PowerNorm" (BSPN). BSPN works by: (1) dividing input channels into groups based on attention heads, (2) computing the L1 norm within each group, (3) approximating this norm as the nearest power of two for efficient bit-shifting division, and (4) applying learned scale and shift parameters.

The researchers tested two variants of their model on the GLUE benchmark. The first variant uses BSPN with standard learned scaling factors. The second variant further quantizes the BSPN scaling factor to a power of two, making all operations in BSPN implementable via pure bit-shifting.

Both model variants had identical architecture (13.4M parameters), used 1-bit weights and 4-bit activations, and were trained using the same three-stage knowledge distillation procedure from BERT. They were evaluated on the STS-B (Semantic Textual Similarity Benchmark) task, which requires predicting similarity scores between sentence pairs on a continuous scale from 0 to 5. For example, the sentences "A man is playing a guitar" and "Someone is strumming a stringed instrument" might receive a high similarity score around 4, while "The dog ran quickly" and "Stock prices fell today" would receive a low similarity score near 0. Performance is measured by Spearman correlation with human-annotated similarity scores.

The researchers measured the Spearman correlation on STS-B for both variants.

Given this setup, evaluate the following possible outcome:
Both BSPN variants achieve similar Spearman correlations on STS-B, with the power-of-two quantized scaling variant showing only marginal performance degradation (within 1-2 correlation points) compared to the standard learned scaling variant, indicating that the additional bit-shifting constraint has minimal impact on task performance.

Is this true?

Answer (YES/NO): NO